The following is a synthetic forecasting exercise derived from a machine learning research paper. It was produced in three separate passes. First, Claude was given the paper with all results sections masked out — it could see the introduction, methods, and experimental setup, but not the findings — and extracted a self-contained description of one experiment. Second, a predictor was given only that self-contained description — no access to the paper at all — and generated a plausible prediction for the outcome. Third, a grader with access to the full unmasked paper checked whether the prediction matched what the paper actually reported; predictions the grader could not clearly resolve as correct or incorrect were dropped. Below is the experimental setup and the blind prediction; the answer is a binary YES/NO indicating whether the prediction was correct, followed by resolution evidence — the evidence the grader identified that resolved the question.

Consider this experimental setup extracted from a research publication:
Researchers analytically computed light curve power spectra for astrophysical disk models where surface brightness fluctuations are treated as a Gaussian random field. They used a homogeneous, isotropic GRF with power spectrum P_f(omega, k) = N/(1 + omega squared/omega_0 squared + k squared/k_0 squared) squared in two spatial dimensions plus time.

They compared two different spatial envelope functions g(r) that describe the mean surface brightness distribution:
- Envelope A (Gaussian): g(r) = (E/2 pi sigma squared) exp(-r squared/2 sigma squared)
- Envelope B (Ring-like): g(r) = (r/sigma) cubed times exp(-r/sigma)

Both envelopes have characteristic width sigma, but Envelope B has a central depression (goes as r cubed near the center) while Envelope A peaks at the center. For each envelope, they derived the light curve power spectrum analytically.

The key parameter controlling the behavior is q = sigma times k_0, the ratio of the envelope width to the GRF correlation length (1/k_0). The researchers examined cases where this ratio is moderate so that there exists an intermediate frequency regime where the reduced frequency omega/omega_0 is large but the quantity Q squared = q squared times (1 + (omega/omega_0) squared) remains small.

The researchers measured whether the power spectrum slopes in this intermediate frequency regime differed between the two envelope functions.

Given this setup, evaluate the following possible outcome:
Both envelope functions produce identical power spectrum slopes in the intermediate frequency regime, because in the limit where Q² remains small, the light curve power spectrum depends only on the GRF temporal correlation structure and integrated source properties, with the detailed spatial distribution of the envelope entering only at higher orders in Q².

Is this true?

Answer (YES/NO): NO